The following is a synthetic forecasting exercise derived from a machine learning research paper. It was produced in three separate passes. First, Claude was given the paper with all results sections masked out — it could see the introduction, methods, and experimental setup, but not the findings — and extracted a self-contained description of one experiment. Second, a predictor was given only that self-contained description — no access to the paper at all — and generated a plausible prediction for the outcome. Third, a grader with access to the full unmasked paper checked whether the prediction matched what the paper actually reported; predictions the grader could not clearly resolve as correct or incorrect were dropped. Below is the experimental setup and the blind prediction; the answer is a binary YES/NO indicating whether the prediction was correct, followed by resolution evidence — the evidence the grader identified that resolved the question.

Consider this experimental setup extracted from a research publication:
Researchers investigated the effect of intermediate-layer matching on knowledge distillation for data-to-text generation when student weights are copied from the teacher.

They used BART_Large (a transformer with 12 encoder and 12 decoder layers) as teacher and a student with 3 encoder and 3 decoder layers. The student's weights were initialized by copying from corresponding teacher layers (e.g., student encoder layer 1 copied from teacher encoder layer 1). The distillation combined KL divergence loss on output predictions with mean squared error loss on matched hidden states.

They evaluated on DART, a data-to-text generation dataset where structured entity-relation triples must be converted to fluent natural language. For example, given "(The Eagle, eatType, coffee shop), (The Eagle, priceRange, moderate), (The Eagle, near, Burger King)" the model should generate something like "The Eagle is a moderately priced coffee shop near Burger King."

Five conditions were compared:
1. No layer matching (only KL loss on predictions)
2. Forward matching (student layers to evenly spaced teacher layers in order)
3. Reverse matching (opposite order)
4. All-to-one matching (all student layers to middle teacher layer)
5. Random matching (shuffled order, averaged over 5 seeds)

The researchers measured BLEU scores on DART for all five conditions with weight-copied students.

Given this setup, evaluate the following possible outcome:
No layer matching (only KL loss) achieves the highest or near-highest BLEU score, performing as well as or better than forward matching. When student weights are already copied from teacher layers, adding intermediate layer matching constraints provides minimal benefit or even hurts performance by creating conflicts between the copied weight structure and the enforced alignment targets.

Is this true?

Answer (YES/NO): NO